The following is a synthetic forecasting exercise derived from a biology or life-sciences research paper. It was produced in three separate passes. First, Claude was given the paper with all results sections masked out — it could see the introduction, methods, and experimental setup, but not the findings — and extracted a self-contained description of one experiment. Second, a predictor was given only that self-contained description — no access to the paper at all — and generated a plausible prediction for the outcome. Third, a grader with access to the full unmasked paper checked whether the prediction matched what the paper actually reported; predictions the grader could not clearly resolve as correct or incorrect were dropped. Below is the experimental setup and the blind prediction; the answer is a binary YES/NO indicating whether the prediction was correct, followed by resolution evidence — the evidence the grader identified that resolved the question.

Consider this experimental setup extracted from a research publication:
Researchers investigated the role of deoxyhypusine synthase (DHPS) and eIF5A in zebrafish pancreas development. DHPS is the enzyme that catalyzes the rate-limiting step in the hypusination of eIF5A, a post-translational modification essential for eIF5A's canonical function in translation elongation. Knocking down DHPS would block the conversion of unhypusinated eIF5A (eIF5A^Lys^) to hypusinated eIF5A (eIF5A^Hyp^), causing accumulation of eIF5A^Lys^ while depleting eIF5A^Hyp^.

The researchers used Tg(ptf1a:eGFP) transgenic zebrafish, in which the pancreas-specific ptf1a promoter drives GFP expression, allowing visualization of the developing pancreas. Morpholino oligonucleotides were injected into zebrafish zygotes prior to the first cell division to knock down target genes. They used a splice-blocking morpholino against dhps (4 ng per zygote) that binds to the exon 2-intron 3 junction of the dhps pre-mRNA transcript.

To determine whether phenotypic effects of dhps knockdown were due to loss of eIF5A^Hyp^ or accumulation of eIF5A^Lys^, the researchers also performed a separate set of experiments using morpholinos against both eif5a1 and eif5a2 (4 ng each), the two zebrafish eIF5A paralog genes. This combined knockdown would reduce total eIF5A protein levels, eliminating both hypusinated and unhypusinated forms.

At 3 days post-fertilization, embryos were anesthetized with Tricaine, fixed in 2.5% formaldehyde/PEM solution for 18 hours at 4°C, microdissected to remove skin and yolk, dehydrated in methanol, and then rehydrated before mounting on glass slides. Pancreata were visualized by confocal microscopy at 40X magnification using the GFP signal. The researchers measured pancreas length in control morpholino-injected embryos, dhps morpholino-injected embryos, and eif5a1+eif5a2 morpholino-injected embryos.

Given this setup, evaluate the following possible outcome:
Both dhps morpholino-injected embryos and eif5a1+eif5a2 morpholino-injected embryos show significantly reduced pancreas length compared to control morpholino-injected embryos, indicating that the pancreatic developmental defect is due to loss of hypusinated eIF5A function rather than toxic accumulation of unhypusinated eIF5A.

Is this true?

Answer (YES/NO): NO